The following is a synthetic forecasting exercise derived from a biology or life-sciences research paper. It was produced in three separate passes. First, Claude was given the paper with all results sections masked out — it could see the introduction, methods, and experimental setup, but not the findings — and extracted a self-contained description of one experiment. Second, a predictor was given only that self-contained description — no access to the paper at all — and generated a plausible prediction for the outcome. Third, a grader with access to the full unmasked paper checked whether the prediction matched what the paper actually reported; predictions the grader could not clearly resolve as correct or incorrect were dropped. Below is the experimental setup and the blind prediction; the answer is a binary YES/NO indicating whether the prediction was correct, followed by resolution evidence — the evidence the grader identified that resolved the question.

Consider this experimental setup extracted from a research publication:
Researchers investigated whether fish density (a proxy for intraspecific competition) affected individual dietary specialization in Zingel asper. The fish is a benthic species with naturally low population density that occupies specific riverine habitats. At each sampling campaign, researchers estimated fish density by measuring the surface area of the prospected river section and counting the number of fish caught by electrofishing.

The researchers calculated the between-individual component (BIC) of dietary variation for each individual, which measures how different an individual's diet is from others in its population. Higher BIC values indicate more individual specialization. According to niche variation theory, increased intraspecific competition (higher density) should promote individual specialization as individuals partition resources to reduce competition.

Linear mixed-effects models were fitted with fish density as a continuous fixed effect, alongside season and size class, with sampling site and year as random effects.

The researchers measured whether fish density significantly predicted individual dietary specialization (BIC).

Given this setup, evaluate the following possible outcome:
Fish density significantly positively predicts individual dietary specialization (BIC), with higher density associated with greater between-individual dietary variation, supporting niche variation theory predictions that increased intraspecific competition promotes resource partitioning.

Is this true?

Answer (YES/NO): NO